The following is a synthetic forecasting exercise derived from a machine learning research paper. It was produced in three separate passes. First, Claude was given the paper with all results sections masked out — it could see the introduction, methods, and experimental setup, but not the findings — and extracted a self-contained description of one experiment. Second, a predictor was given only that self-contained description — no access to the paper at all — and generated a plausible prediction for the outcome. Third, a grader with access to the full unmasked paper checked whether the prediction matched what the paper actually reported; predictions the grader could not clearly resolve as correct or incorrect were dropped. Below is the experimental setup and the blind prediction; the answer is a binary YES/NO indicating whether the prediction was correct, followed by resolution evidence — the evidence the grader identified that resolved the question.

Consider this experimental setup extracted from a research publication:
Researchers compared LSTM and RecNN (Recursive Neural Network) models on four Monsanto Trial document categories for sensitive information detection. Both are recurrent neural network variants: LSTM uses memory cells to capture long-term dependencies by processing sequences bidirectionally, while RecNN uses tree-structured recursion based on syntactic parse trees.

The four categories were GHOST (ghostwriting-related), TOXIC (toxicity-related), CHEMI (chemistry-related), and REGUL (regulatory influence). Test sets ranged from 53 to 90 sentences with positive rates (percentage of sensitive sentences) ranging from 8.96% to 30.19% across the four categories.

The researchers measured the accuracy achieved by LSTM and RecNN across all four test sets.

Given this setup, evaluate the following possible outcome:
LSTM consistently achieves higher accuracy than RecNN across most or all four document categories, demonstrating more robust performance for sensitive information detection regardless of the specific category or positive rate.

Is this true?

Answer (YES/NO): NO